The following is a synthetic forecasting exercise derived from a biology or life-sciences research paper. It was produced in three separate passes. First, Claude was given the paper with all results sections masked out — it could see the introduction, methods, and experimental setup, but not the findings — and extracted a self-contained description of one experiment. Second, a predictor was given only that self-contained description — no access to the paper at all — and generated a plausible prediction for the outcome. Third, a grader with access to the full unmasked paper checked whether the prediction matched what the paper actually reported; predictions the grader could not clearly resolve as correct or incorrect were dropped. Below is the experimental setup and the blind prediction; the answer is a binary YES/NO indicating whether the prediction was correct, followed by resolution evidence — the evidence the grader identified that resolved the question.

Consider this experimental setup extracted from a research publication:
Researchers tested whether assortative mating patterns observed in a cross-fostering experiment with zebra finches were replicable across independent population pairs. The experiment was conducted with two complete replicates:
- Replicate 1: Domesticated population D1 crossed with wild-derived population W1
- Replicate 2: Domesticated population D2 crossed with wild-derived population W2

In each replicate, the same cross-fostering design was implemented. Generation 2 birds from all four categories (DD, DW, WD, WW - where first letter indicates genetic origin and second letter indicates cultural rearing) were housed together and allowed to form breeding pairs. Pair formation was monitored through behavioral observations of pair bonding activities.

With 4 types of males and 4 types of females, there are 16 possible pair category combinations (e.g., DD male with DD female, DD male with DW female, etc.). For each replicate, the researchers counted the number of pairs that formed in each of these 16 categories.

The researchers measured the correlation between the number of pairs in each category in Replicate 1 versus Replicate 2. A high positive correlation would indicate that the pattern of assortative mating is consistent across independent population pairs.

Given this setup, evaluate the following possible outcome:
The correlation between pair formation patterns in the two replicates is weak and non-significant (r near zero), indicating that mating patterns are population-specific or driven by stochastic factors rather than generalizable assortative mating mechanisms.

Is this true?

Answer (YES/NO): NO